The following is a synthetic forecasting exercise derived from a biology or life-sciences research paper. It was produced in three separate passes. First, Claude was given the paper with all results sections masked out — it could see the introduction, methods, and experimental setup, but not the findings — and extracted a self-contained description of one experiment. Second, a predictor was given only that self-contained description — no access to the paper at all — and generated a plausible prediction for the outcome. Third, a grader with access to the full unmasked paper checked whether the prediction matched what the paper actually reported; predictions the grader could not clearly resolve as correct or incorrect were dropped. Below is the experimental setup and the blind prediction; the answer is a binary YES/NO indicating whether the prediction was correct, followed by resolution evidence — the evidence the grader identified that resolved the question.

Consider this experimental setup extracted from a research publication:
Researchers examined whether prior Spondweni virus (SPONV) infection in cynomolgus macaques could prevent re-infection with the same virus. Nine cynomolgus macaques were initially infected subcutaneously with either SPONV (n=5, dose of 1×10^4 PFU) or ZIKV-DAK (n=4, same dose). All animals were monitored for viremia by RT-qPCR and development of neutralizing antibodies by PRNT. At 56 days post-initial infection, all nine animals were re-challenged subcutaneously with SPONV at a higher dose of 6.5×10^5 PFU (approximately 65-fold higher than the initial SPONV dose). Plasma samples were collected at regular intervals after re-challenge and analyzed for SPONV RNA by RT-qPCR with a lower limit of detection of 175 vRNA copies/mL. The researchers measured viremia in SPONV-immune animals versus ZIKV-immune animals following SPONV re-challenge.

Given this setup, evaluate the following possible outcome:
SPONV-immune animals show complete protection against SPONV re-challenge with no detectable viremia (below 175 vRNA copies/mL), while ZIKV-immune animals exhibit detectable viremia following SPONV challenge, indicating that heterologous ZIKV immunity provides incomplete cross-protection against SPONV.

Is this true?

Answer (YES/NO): NO